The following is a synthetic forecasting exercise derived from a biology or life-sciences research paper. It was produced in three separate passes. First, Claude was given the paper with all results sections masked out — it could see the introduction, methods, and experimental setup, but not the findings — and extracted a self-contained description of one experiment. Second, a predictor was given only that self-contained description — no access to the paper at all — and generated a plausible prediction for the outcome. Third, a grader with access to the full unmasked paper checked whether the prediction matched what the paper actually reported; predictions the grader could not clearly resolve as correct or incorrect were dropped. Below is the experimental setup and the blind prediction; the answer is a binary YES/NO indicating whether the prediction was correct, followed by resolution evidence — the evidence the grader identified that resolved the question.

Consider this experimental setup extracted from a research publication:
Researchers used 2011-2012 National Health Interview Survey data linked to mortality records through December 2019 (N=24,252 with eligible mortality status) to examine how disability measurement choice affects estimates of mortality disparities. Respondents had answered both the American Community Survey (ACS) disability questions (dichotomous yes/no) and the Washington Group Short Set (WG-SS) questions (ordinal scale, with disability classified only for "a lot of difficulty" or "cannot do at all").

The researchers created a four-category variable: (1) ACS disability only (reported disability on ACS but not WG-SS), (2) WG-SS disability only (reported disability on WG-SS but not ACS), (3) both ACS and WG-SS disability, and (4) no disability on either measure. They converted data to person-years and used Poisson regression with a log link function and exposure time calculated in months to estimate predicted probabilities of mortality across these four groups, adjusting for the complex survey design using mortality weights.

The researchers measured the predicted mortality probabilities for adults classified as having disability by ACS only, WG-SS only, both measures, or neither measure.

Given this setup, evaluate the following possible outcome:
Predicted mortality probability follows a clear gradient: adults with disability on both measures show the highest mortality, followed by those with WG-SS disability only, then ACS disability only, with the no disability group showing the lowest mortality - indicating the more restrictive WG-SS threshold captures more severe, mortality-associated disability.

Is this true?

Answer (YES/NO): NO